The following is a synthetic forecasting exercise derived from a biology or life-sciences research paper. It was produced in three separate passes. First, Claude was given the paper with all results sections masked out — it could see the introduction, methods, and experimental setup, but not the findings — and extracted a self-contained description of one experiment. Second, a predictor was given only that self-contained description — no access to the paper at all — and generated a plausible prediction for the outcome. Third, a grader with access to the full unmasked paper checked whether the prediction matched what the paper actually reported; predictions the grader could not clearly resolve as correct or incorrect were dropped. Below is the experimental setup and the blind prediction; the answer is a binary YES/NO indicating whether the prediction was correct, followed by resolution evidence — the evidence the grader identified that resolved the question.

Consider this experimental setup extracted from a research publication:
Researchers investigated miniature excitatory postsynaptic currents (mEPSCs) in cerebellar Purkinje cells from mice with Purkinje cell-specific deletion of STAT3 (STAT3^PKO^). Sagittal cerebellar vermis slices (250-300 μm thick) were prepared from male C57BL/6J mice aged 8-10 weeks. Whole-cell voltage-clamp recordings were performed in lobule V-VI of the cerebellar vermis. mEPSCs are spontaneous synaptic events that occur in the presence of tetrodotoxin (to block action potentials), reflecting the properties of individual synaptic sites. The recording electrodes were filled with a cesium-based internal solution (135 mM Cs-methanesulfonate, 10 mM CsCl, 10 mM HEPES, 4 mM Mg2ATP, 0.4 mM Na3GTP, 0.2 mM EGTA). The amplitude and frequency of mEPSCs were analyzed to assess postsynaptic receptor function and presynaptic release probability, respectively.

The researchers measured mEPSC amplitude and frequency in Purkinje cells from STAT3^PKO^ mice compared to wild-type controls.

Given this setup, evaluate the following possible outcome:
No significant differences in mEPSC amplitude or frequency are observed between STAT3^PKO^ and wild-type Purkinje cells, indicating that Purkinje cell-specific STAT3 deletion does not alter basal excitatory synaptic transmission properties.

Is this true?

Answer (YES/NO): NO